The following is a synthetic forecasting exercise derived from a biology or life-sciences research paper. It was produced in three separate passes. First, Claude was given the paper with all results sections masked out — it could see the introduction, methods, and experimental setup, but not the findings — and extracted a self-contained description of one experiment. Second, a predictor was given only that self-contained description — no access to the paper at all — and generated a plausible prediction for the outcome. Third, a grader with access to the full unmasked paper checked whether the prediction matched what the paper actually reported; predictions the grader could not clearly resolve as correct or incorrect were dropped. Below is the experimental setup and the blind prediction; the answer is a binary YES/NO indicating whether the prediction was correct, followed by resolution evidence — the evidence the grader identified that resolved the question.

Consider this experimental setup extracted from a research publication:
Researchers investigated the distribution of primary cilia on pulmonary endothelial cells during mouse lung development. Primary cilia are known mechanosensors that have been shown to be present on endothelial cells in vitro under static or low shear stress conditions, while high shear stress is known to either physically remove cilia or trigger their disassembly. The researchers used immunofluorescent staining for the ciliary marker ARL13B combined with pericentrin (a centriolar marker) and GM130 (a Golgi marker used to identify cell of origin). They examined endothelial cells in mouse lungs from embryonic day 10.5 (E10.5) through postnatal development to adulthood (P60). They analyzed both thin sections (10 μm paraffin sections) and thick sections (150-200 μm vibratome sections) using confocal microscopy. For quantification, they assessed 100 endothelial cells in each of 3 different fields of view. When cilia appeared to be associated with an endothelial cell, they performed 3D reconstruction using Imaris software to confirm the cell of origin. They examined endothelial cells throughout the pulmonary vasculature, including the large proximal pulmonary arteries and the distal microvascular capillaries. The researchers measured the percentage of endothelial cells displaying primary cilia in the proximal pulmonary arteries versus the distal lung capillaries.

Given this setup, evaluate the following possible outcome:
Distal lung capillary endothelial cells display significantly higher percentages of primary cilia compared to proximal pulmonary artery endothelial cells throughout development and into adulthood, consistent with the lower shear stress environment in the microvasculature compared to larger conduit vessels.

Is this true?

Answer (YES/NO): NO